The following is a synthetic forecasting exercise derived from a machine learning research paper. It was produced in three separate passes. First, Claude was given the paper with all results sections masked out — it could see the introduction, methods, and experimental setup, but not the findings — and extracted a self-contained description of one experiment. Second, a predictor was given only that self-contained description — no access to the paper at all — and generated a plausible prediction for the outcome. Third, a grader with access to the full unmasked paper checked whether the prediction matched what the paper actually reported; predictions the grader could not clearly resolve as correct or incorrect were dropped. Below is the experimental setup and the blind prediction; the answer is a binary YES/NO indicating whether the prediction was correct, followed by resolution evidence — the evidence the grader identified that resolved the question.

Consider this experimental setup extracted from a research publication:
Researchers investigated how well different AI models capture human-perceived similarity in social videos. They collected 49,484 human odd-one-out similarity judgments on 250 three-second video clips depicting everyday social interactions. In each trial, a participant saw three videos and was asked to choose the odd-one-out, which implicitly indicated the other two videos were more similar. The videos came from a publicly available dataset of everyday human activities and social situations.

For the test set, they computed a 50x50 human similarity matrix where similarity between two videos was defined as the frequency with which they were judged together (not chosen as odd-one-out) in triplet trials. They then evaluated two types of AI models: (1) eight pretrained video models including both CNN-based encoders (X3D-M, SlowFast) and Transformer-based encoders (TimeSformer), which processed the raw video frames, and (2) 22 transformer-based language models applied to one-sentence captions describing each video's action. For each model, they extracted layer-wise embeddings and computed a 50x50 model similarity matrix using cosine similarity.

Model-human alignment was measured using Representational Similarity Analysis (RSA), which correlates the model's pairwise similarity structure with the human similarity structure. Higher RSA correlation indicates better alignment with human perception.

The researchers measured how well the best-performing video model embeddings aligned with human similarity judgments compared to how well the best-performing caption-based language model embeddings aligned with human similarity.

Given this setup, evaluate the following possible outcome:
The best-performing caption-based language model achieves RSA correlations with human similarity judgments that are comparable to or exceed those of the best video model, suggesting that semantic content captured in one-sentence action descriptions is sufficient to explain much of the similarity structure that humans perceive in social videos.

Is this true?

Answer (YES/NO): YES